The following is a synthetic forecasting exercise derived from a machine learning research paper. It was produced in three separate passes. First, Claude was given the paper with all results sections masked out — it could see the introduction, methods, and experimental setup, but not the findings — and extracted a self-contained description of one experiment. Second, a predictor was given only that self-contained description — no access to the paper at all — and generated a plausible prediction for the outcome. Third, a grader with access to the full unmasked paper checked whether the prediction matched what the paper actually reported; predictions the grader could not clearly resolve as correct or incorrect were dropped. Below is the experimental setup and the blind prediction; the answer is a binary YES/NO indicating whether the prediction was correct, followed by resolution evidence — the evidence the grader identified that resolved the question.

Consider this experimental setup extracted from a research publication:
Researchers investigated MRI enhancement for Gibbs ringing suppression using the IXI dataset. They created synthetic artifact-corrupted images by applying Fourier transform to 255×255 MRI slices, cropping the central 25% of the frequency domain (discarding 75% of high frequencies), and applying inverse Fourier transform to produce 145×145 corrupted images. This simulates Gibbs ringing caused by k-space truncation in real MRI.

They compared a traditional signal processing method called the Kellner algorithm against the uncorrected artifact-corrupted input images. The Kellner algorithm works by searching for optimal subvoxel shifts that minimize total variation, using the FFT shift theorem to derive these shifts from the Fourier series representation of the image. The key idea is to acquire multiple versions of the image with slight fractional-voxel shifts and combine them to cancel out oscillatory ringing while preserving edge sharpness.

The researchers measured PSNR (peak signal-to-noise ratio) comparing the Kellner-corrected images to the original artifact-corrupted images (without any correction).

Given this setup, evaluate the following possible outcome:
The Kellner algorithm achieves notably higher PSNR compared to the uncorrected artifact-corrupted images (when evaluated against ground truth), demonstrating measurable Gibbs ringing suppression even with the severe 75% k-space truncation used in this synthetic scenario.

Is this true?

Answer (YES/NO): NO